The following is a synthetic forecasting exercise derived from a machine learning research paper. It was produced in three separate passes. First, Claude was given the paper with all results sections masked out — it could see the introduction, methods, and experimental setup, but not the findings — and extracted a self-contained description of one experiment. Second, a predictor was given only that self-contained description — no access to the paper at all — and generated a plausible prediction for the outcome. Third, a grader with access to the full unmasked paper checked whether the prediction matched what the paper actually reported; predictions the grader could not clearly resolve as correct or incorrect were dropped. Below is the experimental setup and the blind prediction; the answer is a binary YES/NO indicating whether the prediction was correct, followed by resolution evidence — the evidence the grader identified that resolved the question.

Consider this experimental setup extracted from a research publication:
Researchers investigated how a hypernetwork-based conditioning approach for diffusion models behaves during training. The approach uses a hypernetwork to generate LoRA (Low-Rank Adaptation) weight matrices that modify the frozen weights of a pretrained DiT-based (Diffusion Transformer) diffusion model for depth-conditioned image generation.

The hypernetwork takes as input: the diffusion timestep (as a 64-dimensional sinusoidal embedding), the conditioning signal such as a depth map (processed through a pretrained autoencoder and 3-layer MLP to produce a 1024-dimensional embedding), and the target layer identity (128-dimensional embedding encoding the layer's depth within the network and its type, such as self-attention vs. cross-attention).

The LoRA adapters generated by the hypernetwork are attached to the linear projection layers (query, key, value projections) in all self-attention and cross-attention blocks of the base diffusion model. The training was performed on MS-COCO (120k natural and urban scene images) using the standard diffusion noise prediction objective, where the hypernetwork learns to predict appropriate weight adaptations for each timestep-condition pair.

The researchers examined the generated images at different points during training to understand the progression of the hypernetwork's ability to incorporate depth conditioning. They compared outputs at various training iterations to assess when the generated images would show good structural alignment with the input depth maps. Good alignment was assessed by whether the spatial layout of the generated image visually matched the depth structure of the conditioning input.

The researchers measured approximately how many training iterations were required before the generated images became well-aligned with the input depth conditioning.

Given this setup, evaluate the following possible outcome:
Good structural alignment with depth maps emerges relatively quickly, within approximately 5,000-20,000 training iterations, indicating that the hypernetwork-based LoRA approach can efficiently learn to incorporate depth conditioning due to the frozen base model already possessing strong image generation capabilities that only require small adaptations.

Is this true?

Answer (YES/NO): NO